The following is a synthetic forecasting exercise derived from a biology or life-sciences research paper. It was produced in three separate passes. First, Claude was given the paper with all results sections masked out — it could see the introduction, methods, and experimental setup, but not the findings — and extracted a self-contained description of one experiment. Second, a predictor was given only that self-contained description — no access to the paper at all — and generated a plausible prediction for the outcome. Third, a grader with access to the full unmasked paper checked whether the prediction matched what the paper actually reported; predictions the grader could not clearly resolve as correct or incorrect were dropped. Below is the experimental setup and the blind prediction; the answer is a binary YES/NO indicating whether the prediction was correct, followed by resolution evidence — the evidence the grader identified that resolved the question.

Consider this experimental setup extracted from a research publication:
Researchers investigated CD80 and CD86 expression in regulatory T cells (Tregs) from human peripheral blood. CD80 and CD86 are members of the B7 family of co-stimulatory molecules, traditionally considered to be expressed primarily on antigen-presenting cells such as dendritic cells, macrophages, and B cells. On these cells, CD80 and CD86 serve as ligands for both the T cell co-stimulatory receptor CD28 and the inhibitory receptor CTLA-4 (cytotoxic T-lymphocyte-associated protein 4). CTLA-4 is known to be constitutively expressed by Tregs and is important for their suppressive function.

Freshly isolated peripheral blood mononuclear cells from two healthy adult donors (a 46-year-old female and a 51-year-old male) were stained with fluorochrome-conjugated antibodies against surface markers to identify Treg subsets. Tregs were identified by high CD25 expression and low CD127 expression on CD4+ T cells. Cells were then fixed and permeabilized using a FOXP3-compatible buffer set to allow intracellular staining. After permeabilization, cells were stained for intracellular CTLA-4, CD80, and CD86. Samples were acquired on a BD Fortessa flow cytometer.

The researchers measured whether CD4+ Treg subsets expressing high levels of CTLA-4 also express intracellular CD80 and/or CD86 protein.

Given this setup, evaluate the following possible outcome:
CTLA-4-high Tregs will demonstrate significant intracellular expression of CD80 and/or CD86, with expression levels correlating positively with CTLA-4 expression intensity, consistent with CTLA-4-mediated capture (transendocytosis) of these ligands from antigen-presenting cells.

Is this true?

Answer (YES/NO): YES